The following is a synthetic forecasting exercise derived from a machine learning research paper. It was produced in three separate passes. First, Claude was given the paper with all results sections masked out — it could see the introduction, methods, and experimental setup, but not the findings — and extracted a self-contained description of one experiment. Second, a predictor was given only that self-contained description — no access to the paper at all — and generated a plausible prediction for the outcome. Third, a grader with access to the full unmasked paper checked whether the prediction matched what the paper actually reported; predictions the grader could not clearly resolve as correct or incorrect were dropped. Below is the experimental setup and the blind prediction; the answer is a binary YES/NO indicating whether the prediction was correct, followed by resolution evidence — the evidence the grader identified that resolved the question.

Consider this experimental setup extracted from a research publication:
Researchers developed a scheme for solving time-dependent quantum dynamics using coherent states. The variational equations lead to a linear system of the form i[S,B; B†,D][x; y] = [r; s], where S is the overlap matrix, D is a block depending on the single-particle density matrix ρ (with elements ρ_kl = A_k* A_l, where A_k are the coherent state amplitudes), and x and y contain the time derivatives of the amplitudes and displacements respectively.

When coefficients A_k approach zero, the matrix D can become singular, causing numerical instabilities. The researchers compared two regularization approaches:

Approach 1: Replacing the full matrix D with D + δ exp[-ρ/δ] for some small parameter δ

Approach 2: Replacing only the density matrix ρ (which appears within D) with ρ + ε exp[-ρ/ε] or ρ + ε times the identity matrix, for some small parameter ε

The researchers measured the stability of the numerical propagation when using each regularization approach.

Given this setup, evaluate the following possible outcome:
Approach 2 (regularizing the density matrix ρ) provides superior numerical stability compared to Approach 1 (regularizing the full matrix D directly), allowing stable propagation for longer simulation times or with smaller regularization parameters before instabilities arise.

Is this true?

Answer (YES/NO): YES